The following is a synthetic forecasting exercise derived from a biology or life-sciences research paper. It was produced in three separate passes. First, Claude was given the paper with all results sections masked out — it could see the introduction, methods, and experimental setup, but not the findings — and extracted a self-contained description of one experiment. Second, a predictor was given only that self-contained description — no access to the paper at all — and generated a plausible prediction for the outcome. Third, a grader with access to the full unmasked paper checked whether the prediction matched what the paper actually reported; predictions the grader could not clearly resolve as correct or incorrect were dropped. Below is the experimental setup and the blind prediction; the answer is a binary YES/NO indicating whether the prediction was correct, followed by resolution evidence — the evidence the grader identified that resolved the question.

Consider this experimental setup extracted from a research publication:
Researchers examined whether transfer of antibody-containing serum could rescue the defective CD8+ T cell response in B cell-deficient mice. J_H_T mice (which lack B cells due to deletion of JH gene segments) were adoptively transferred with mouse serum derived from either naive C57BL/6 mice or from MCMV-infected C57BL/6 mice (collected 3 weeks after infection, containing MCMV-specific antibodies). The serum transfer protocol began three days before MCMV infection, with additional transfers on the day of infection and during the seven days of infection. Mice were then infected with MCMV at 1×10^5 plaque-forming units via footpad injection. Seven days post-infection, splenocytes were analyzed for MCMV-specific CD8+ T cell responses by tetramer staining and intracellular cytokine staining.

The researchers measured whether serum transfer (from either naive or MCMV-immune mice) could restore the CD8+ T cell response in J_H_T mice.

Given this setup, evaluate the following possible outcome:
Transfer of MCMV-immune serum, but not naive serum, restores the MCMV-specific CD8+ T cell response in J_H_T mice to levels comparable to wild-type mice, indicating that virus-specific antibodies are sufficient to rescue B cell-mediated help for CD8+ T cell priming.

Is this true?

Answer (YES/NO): NO